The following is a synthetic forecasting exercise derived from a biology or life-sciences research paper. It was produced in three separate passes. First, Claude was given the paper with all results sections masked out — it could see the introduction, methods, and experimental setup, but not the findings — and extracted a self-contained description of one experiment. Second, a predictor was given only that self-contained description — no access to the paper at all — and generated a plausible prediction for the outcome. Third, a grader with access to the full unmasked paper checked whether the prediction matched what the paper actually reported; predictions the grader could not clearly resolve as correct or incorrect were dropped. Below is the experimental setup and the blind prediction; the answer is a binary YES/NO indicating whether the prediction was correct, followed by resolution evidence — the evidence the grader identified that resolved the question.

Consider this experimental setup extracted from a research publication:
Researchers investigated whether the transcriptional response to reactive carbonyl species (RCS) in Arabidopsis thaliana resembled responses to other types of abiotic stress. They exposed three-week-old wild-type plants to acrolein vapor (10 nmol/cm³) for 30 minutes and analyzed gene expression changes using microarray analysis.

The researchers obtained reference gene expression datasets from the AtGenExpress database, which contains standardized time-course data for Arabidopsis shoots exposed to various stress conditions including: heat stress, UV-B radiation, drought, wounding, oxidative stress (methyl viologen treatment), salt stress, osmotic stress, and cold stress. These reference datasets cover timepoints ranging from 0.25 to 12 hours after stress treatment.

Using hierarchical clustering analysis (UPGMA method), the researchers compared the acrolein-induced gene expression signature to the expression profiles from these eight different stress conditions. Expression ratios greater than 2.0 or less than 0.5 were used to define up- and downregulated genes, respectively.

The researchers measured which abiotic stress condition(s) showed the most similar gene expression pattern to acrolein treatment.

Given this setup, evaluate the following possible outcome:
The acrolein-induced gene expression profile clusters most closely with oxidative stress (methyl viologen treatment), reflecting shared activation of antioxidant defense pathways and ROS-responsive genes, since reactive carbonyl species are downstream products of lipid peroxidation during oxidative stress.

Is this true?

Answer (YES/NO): NO